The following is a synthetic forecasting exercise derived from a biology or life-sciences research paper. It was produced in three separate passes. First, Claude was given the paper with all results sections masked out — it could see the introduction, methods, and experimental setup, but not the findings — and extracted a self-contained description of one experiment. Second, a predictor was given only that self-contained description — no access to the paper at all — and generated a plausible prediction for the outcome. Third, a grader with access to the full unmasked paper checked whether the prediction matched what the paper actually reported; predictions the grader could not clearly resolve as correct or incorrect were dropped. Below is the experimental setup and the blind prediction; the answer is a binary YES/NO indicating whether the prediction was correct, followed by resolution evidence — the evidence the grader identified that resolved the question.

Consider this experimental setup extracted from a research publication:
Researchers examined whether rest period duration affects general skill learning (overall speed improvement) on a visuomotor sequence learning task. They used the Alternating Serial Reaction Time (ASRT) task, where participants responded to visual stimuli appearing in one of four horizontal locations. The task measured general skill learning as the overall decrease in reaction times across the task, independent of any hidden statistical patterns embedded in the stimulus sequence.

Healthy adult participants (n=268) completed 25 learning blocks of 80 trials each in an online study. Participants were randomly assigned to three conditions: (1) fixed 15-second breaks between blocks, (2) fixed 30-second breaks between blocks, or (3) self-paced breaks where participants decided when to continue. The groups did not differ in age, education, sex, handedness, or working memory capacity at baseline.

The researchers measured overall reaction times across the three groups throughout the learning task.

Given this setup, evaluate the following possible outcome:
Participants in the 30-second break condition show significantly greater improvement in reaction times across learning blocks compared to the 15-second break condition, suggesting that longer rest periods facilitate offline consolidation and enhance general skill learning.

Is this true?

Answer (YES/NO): NO